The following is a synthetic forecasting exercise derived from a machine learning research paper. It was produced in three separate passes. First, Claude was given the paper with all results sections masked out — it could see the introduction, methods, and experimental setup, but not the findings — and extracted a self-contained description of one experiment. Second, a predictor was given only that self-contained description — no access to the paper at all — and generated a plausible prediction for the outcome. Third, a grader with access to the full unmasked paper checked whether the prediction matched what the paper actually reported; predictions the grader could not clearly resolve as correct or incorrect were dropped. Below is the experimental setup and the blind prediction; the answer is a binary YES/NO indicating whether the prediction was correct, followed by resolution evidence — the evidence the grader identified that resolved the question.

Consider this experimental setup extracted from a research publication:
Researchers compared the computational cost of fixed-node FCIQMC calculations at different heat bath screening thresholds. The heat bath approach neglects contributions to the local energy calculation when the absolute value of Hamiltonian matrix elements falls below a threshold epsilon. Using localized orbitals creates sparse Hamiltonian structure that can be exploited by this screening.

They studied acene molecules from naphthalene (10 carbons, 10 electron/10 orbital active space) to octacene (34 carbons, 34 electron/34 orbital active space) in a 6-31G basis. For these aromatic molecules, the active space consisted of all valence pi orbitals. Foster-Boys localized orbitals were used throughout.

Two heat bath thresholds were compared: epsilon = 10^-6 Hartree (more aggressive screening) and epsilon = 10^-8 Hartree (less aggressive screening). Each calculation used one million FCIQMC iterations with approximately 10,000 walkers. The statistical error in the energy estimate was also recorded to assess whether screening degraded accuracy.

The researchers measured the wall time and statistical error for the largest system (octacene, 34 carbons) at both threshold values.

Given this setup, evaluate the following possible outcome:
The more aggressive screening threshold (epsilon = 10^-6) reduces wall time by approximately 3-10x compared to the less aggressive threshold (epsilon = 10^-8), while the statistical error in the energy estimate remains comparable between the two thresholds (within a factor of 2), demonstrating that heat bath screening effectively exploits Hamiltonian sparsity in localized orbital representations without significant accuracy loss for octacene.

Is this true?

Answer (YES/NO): YES